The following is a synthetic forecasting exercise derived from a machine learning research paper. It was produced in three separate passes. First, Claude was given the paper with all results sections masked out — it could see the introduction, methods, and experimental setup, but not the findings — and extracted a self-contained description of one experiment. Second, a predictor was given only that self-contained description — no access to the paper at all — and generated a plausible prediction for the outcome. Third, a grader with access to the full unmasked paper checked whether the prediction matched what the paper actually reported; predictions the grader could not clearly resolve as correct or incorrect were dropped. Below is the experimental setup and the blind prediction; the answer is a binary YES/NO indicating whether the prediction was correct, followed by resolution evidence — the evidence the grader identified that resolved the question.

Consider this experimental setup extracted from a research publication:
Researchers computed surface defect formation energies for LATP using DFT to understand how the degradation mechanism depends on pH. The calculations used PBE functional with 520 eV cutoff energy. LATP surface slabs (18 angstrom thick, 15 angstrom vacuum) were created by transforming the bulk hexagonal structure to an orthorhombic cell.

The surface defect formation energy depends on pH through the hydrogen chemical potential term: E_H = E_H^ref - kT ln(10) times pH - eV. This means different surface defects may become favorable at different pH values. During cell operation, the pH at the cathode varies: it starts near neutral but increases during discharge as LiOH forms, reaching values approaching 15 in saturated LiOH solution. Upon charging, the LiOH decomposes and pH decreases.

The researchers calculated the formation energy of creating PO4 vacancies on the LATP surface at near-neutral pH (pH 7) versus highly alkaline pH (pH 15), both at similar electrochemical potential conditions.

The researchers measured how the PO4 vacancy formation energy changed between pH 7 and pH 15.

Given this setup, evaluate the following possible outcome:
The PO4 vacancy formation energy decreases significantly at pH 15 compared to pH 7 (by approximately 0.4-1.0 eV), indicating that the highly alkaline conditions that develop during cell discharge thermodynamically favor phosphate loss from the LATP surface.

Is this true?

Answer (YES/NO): YES